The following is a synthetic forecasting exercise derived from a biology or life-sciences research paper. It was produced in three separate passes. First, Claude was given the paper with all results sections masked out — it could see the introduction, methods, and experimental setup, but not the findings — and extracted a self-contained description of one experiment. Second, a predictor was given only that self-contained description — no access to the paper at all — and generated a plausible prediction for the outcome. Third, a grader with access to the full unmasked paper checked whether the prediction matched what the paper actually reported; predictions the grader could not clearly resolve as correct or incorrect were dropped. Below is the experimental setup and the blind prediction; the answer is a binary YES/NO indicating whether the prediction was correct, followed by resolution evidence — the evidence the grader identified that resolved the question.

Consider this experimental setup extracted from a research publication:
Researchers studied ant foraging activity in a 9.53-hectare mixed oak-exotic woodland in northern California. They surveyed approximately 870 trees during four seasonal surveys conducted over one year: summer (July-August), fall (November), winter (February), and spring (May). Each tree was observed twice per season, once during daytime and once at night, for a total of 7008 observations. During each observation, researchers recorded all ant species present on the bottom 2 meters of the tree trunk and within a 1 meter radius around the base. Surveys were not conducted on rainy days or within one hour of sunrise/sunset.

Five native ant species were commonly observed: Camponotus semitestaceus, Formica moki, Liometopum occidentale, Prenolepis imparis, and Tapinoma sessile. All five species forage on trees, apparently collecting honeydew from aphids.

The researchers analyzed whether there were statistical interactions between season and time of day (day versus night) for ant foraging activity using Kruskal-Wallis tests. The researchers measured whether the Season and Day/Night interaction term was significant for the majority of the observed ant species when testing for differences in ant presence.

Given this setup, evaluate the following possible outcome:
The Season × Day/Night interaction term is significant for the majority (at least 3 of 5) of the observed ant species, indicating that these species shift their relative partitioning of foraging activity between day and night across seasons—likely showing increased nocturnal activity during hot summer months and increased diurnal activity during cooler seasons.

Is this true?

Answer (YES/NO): YES